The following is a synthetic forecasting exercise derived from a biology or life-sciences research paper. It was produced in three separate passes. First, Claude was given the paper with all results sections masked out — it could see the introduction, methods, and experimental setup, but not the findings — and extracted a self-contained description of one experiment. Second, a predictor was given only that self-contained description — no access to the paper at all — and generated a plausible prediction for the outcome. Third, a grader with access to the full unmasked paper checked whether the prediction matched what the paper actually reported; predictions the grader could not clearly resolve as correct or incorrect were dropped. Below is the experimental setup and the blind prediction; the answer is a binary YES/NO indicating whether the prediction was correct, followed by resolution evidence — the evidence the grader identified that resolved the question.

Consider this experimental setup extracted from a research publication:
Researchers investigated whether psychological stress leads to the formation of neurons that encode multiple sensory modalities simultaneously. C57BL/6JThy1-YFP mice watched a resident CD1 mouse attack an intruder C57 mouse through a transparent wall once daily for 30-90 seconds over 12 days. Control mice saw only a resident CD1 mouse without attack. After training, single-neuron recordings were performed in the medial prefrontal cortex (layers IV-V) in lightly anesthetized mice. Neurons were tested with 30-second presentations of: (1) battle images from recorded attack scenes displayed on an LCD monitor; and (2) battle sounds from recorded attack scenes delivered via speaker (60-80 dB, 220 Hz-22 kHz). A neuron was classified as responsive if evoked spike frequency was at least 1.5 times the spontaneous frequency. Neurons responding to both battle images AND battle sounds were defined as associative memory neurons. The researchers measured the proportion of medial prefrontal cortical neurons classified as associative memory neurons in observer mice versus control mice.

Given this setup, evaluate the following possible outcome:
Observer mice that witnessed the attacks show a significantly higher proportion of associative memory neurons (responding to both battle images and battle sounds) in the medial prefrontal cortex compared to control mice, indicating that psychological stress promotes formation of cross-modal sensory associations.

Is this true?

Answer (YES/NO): YES